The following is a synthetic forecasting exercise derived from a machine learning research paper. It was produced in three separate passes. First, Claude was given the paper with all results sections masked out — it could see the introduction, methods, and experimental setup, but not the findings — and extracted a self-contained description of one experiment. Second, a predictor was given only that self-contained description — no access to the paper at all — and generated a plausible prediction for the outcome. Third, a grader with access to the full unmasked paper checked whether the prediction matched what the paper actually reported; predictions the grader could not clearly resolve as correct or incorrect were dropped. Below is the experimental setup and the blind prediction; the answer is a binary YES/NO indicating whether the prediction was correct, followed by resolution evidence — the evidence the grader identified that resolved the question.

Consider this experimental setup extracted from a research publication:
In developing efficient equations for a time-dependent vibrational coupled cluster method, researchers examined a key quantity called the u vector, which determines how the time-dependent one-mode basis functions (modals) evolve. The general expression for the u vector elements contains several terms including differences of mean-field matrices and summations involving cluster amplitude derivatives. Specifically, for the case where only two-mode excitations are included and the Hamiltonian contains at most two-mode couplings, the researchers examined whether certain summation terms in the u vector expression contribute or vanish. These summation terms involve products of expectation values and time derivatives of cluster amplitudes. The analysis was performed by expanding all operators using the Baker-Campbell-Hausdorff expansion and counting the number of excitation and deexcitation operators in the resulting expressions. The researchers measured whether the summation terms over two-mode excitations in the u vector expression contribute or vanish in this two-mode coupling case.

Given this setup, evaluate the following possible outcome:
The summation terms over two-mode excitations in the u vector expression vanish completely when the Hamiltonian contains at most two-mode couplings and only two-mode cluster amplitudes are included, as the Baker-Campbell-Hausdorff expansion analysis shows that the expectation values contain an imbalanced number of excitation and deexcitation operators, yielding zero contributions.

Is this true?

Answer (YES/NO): YES